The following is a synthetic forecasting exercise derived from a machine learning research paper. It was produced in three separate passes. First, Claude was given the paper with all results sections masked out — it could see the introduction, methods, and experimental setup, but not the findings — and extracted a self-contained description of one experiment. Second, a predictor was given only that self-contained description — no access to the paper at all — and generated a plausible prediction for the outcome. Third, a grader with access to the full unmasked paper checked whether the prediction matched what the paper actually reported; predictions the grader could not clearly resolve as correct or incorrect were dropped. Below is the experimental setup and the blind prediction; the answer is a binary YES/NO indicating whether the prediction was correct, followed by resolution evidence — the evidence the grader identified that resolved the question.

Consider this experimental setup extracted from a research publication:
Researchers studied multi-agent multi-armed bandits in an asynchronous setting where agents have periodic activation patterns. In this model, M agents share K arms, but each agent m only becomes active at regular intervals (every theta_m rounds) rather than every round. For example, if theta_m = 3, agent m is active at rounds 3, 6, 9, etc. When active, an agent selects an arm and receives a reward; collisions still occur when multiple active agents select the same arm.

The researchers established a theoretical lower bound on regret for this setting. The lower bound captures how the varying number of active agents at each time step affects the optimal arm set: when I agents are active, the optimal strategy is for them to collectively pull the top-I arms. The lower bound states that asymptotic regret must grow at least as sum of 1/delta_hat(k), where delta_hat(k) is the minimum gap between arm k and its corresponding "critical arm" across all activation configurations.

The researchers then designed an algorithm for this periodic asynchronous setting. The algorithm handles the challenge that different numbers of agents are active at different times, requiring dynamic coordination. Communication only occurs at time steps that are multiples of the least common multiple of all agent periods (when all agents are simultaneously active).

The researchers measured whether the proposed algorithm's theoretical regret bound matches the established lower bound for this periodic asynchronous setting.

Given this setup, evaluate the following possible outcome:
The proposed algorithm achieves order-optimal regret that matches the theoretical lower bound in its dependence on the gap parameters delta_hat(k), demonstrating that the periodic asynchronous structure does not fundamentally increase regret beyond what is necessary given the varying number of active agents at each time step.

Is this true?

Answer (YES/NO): NO